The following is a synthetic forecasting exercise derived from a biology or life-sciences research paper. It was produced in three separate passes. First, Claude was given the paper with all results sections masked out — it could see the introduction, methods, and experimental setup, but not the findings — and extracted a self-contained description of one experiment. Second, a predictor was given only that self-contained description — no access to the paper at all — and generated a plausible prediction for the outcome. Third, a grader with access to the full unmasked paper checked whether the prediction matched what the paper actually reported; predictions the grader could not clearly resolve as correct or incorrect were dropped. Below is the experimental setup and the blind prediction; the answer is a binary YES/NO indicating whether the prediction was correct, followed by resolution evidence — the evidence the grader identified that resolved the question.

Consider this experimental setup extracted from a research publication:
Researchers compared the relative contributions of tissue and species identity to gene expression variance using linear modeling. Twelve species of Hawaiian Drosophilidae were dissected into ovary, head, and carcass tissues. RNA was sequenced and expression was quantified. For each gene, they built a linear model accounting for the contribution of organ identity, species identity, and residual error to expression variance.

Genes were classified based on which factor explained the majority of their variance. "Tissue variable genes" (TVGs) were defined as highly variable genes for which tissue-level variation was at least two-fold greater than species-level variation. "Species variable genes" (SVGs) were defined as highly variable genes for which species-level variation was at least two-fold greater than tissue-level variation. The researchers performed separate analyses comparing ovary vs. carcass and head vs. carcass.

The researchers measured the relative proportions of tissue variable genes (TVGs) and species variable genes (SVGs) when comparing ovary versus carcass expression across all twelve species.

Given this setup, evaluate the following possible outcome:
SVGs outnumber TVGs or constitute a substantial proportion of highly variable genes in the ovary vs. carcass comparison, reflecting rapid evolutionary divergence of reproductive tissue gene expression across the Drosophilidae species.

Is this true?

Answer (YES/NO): YES